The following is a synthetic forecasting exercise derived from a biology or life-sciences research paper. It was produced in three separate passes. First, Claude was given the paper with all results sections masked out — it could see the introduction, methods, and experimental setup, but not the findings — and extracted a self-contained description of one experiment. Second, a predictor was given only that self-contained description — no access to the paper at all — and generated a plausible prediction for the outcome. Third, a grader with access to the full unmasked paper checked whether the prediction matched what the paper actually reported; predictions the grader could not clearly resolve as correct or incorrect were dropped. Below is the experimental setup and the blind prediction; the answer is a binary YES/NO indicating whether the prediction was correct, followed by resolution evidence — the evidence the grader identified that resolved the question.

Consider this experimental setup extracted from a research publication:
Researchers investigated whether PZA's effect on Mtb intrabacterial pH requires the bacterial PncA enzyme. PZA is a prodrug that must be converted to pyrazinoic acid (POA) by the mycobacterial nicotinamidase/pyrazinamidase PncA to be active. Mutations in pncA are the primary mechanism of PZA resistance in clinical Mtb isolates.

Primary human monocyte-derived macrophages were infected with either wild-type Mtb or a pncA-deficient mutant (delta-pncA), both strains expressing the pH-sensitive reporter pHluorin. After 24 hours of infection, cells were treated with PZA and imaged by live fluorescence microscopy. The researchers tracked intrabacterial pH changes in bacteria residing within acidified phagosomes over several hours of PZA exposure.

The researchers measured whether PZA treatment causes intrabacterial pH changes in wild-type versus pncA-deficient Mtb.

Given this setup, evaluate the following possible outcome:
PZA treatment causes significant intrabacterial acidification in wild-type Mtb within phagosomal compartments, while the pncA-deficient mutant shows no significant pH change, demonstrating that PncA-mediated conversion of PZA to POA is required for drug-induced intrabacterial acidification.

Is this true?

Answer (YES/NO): YES